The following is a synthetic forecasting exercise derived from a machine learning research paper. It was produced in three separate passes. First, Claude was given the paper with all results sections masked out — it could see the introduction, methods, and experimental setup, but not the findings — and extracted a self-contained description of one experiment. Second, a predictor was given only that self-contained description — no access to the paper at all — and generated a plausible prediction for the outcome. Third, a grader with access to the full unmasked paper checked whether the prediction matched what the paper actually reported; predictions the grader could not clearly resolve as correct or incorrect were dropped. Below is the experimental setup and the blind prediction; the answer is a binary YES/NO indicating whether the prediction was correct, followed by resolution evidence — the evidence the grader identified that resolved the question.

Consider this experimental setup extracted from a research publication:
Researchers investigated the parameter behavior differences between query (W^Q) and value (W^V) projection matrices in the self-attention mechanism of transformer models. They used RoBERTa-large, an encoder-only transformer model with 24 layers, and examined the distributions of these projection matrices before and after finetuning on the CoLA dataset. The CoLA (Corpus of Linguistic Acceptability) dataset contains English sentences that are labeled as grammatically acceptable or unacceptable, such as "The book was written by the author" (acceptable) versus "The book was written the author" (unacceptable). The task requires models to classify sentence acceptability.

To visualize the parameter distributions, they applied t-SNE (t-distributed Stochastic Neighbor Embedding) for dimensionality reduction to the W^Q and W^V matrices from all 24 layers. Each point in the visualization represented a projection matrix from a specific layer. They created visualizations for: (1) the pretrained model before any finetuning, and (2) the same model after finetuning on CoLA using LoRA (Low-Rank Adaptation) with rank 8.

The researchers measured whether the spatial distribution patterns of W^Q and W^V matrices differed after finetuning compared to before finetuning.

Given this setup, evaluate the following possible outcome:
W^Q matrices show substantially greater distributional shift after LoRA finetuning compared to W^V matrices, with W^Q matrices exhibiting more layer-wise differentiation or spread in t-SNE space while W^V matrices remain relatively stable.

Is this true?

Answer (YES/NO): YES